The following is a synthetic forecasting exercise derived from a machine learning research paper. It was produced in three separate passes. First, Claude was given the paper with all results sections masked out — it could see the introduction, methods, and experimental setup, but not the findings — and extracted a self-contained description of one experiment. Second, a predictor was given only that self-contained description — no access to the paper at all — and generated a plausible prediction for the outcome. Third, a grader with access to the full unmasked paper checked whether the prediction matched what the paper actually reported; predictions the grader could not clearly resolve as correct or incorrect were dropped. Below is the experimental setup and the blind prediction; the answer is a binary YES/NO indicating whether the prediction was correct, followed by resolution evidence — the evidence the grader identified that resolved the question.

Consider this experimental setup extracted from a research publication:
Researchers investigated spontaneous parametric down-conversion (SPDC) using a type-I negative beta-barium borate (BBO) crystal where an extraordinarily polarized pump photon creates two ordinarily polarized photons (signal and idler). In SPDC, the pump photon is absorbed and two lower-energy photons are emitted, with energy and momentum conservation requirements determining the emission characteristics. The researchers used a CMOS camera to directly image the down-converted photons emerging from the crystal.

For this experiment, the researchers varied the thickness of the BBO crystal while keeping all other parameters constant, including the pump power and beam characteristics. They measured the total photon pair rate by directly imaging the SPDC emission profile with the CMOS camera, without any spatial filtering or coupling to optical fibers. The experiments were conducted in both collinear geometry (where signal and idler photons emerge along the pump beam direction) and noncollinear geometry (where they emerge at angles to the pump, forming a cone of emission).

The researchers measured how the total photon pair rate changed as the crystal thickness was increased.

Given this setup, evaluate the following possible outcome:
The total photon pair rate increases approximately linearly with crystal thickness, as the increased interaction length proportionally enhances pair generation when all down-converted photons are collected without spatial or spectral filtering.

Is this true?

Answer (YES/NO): YES